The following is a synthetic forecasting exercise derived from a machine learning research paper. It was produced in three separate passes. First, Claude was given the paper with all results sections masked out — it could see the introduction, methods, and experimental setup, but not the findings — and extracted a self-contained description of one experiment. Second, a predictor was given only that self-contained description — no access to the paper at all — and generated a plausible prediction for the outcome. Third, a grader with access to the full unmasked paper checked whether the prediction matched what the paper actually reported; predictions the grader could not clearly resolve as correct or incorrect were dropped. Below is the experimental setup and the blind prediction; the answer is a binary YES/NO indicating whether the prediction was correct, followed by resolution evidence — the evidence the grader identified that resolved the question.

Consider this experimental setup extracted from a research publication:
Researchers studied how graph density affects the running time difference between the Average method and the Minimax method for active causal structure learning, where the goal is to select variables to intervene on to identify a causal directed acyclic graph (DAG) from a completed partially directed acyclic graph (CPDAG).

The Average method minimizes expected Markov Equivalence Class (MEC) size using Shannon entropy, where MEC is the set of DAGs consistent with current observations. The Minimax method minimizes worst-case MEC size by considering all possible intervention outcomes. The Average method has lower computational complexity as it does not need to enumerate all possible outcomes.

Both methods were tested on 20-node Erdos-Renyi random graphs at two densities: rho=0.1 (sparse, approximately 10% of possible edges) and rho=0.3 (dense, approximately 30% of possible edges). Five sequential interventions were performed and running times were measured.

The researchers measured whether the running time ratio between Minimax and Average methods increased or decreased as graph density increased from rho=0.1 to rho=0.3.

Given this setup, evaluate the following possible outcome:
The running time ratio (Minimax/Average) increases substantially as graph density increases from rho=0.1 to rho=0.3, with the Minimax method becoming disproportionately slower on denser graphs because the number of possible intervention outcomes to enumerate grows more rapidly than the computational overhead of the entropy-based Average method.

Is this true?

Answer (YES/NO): YES